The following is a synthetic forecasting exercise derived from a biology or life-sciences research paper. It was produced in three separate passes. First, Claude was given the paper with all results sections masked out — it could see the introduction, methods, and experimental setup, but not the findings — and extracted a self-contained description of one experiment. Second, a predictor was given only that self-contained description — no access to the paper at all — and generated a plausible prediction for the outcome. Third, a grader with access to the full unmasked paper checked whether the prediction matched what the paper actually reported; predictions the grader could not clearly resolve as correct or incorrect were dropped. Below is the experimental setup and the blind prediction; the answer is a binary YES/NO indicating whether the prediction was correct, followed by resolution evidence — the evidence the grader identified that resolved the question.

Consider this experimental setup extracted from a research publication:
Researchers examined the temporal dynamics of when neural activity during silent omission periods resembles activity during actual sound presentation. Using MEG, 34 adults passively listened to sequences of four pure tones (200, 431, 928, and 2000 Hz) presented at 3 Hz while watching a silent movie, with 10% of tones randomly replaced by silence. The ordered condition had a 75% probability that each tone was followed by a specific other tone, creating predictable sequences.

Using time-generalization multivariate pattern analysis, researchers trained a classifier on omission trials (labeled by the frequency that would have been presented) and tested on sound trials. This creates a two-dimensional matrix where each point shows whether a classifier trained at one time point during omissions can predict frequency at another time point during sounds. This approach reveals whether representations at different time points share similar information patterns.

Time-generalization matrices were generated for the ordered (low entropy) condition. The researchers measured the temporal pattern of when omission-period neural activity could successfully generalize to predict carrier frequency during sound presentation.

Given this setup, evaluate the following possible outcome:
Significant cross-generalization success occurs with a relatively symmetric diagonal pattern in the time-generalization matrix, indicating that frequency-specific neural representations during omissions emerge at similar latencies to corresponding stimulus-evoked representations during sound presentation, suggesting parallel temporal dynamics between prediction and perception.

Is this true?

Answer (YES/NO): NO